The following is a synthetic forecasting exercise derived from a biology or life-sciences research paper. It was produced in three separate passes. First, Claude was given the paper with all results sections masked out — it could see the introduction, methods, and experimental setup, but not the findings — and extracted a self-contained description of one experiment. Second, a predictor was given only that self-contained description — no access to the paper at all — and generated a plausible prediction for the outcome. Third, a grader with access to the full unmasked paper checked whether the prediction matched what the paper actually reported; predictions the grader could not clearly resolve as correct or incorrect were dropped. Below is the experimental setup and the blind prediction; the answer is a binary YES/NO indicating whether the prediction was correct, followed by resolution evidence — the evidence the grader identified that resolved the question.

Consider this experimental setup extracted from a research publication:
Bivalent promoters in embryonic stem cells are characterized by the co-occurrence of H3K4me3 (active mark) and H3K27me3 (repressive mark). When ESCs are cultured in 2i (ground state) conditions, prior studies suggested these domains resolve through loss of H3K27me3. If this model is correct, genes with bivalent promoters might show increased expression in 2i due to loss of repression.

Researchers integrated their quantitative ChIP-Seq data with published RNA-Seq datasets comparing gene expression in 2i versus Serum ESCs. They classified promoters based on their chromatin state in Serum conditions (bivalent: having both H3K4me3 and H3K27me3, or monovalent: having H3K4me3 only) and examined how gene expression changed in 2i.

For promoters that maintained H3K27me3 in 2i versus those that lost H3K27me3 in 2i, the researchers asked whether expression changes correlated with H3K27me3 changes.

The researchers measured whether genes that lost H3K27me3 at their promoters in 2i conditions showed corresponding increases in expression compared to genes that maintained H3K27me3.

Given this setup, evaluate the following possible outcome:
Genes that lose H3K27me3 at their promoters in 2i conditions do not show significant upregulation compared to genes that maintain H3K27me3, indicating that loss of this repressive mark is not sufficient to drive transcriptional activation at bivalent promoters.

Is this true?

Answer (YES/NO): NO